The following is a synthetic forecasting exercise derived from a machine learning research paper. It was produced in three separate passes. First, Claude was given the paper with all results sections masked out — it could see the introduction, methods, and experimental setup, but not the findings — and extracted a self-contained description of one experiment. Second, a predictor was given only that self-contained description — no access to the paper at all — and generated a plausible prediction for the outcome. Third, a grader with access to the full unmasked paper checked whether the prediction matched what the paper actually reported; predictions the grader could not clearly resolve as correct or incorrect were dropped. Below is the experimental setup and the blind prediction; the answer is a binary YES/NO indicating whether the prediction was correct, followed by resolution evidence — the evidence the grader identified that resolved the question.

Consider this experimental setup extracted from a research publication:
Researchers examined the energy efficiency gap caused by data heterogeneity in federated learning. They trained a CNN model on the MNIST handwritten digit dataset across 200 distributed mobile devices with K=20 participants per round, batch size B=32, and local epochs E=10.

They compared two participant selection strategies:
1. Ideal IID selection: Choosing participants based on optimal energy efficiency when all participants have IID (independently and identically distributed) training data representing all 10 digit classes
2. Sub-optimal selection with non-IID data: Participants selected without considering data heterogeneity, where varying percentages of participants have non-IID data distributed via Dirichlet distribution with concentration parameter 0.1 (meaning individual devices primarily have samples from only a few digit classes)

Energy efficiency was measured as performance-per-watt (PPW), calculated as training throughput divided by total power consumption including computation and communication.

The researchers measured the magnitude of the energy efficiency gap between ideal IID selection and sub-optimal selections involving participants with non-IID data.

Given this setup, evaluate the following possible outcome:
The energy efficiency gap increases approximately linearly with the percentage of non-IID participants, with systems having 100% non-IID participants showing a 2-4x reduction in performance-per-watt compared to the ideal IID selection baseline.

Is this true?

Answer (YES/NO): NO